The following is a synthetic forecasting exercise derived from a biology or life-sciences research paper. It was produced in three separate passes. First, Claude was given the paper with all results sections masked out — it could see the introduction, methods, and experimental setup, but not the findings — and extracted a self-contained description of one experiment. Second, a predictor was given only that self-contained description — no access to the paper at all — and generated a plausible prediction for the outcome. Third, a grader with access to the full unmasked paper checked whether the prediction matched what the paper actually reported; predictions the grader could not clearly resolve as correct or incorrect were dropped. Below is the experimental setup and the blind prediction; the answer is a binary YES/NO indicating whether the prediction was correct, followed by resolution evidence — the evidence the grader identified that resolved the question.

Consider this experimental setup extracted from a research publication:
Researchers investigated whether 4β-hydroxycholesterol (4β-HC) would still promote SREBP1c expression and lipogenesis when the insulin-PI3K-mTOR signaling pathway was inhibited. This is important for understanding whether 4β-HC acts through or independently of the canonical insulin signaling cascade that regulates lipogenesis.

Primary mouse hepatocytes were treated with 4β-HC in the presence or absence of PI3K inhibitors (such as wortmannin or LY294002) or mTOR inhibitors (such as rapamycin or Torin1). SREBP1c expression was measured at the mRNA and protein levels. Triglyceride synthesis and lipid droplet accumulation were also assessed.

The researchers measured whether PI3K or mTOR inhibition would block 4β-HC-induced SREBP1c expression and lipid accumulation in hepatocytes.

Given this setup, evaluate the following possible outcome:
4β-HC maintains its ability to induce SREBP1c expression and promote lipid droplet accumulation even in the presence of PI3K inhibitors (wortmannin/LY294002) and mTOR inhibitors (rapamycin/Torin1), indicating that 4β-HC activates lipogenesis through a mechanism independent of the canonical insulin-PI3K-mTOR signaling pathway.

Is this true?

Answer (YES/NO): NO